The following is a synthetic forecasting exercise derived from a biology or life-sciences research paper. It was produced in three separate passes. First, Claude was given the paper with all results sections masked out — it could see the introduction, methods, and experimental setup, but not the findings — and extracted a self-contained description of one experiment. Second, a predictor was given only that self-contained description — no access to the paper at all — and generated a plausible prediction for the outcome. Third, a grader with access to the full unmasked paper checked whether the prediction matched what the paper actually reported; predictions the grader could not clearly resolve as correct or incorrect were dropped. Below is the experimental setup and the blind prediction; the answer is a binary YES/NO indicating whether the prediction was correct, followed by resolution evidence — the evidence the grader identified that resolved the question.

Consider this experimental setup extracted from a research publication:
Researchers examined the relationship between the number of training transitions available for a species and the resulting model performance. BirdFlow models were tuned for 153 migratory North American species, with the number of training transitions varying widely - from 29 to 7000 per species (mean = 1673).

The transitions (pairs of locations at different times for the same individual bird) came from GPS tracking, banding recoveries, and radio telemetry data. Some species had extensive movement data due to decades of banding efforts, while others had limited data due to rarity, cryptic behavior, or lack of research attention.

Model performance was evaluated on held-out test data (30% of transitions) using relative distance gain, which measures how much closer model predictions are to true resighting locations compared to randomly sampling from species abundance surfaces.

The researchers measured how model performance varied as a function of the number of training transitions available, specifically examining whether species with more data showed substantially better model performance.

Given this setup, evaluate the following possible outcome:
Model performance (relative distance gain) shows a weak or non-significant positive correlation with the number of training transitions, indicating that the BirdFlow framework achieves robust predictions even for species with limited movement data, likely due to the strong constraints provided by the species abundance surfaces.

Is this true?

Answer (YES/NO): YES